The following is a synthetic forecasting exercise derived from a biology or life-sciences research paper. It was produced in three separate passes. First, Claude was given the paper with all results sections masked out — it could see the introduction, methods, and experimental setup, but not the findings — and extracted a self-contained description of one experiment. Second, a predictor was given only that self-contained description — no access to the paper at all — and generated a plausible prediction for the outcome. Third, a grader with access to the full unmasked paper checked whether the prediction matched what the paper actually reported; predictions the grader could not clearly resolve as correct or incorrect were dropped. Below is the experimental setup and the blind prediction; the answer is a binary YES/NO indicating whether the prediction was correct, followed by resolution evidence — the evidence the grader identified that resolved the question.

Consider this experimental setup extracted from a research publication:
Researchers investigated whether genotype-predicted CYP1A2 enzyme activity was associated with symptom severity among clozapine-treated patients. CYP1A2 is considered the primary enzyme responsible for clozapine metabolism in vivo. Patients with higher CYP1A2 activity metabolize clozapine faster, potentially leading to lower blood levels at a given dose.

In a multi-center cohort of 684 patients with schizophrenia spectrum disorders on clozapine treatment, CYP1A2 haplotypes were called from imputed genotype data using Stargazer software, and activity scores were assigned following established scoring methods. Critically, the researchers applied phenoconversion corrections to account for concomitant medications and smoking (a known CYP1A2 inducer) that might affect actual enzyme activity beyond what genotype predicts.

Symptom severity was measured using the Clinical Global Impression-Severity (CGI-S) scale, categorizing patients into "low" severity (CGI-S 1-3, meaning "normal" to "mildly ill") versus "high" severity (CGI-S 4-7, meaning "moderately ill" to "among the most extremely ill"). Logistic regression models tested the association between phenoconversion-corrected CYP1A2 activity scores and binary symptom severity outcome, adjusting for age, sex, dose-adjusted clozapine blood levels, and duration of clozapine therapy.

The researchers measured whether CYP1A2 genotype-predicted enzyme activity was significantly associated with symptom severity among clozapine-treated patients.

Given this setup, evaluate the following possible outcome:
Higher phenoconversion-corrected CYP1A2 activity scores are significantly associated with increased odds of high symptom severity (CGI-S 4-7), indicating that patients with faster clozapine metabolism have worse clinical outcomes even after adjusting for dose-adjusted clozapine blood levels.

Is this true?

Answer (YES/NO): NO